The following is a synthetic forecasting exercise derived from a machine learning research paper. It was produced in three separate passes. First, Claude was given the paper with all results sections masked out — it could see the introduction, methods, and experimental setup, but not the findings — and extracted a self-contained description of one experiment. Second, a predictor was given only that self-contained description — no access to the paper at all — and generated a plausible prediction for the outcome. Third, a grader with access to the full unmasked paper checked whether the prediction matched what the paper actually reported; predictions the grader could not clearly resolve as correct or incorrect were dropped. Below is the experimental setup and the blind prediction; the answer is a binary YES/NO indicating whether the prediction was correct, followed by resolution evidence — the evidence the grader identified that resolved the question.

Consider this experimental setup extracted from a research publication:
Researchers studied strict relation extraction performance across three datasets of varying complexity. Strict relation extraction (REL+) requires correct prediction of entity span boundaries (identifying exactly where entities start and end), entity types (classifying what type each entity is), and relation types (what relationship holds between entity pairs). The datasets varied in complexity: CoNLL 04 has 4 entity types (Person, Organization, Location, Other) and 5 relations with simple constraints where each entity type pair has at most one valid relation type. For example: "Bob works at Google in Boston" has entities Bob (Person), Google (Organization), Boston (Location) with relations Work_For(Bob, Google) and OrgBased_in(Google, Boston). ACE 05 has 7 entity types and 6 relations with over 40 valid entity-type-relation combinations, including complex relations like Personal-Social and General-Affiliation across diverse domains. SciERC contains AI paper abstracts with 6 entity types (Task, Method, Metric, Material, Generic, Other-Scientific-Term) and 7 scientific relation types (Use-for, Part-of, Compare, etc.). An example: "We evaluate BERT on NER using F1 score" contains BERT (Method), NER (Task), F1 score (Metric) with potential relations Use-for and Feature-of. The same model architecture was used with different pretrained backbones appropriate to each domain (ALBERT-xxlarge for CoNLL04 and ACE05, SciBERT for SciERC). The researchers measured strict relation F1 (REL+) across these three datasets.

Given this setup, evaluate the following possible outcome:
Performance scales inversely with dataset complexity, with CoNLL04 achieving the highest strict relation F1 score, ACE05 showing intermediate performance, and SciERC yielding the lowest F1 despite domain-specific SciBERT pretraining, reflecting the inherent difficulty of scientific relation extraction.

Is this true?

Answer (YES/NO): YES